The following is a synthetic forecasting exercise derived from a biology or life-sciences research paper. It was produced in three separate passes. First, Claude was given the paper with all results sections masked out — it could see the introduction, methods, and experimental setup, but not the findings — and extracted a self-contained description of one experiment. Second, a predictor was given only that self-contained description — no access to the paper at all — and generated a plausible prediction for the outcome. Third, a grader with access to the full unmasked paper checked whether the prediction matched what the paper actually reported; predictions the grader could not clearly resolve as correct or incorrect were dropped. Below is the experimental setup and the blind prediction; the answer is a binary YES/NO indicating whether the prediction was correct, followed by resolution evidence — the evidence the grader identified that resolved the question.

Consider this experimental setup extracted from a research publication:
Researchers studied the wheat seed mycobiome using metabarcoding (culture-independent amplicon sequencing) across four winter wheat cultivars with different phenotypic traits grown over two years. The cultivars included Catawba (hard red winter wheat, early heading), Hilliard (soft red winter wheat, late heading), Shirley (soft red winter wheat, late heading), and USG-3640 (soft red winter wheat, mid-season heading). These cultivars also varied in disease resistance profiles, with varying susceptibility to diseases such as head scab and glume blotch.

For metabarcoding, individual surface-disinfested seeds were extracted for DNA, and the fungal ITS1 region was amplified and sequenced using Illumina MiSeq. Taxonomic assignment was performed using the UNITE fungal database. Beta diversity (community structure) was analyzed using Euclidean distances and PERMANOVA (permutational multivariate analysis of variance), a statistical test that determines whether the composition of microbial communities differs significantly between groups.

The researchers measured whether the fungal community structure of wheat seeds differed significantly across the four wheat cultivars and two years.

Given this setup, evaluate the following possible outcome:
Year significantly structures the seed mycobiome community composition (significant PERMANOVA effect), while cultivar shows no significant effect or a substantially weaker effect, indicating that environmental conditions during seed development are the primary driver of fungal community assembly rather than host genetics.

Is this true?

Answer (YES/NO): NO